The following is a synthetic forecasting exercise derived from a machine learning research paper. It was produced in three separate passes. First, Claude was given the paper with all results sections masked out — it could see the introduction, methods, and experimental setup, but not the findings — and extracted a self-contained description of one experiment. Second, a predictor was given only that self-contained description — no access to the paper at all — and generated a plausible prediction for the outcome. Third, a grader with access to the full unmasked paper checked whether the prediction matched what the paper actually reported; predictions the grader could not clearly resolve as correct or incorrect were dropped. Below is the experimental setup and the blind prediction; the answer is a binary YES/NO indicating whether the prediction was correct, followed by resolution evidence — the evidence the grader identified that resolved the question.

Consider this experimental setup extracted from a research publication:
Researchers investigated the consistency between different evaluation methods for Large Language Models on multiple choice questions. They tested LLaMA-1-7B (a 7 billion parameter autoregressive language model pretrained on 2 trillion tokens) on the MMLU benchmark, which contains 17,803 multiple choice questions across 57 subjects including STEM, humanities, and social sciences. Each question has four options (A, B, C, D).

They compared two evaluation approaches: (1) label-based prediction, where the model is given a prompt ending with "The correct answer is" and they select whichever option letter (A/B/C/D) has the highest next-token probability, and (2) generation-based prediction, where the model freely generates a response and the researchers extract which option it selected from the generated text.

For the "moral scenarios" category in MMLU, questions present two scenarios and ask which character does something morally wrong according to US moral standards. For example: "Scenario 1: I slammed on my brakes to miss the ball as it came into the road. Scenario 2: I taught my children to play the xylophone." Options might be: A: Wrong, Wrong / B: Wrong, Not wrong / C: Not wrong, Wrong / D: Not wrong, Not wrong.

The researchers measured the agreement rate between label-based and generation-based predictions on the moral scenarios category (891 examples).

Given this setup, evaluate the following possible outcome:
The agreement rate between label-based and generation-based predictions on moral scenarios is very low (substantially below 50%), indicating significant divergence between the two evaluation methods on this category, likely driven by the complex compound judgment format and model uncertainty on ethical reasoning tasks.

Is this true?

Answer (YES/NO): YES